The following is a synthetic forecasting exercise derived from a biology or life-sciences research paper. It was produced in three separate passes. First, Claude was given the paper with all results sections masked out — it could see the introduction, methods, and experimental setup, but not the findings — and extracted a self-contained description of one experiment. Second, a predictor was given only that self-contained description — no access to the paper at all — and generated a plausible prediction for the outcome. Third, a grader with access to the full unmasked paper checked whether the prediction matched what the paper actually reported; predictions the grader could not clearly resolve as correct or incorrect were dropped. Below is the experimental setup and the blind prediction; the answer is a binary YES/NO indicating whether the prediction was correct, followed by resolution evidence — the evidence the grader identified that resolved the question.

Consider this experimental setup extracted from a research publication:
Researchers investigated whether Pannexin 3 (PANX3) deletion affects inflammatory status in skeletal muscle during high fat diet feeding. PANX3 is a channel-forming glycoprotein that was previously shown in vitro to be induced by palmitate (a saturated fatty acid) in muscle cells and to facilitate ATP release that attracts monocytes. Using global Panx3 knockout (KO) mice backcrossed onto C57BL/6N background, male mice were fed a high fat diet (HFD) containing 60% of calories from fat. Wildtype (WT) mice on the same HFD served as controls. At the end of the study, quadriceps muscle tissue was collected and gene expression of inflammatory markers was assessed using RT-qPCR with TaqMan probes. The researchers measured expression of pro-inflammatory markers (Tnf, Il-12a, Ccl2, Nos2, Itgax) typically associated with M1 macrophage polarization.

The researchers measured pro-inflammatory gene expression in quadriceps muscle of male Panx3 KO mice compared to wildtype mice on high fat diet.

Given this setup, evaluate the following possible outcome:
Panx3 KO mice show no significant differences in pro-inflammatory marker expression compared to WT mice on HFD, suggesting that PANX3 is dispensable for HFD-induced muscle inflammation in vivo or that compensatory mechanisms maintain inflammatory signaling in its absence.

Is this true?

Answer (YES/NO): NO